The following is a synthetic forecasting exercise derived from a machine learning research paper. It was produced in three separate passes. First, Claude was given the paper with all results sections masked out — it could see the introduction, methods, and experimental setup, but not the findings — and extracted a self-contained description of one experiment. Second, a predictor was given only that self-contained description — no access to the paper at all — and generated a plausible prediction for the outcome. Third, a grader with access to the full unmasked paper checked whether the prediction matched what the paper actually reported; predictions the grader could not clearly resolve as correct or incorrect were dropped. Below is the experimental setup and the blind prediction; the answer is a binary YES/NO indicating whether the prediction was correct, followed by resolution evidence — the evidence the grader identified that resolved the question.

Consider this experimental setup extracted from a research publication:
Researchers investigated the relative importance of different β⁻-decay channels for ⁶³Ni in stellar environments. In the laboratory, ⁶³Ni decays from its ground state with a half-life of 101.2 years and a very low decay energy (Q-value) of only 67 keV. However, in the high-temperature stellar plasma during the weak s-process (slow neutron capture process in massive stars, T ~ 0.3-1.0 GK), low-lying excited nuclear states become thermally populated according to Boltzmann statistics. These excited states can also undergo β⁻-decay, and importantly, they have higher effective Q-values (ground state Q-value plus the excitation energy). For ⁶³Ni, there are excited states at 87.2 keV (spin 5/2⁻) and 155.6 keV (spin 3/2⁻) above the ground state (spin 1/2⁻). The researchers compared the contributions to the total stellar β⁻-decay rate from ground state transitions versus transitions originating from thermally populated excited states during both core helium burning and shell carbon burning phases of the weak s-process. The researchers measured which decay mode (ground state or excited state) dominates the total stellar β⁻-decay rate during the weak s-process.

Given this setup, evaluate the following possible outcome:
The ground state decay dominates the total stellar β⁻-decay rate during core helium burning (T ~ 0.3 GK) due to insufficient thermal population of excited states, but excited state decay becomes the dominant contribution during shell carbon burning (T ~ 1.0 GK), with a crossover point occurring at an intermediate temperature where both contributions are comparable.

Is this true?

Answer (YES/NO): NO